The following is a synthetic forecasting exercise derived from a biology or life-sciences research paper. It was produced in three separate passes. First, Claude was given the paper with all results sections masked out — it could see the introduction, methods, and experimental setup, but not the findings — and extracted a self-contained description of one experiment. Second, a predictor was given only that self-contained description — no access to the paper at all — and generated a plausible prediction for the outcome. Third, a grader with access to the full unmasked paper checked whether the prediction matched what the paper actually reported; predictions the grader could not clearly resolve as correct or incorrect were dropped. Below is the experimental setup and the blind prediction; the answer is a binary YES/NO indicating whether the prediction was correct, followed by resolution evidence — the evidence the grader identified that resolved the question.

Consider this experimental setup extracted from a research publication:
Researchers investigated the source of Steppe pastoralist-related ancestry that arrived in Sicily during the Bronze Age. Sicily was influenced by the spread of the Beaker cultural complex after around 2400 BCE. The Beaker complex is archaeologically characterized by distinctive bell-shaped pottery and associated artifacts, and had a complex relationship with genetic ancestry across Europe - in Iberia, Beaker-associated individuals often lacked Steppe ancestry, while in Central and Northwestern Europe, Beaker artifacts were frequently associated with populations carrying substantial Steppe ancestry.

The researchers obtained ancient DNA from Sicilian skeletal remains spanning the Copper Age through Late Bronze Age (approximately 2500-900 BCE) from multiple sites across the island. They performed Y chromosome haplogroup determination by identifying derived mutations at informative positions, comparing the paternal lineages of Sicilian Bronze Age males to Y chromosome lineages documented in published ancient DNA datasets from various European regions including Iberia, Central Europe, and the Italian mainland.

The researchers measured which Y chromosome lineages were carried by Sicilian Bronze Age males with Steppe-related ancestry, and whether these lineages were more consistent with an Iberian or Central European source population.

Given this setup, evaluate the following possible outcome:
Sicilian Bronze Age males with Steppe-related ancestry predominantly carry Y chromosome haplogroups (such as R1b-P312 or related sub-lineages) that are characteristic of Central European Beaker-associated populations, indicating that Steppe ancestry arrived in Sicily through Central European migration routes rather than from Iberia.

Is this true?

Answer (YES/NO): NO